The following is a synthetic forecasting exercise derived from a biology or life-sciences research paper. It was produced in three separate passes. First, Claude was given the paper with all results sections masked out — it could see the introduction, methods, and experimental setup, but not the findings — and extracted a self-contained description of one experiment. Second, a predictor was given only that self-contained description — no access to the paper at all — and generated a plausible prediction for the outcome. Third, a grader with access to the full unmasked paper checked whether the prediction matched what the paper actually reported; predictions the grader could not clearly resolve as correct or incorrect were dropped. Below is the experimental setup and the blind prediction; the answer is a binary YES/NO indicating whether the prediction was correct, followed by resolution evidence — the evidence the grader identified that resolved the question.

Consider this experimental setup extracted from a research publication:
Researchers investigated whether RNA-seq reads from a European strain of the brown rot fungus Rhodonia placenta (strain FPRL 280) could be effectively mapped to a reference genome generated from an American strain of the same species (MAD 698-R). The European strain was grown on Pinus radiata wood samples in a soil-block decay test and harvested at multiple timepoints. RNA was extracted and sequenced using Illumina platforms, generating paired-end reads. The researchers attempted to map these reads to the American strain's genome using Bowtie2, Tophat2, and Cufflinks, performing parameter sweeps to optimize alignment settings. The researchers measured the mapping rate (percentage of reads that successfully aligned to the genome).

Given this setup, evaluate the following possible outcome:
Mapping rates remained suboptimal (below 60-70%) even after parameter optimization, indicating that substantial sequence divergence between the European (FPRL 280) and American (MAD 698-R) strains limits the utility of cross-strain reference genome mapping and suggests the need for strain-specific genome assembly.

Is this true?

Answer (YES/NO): YES